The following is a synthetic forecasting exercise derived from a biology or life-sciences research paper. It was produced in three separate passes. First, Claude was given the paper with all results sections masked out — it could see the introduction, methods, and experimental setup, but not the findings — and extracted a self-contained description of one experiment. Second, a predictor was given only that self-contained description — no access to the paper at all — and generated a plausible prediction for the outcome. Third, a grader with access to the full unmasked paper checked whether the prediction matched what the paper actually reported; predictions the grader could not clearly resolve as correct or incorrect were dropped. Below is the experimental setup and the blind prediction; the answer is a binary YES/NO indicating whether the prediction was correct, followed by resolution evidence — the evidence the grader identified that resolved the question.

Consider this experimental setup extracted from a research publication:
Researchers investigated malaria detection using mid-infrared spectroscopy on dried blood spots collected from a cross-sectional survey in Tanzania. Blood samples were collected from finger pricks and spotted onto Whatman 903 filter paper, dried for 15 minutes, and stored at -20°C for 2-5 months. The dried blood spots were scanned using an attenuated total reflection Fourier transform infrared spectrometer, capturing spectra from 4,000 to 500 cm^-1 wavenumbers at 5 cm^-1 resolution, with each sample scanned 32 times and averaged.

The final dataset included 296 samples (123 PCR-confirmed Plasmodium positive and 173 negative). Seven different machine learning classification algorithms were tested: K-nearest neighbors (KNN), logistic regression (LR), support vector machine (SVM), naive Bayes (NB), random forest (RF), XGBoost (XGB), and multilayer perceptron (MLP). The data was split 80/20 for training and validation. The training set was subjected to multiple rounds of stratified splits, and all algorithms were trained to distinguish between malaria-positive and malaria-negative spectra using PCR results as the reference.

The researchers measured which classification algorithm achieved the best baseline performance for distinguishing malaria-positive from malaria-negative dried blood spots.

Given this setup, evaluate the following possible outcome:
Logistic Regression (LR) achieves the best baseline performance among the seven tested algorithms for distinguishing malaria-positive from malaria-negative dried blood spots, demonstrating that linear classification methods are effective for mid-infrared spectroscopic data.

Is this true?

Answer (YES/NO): YES